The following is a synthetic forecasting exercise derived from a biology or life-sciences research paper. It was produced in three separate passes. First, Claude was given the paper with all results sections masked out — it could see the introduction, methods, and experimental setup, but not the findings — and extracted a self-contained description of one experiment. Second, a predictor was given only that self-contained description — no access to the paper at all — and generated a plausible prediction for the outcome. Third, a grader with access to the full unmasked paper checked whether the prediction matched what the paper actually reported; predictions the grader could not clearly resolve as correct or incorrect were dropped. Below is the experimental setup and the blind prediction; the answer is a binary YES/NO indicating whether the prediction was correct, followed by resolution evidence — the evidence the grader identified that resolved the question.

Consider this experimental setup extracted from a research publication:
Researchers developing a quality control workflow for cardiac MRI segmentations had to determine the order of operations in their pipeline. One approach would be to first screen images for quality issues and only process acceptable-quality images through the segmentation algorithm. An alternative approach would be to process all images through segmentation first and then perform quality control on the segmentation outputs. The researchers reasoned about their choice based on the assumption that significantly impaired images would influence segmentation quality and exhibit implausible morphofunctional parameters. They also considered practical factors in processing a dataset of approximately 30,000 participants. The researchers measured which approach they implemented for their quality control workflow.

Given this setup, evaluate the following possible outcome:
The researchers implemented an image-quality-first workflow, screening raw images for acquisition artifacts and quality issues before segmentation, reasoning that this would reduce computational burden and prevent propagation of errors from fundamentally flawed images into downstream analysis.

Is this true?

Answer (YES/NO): NO